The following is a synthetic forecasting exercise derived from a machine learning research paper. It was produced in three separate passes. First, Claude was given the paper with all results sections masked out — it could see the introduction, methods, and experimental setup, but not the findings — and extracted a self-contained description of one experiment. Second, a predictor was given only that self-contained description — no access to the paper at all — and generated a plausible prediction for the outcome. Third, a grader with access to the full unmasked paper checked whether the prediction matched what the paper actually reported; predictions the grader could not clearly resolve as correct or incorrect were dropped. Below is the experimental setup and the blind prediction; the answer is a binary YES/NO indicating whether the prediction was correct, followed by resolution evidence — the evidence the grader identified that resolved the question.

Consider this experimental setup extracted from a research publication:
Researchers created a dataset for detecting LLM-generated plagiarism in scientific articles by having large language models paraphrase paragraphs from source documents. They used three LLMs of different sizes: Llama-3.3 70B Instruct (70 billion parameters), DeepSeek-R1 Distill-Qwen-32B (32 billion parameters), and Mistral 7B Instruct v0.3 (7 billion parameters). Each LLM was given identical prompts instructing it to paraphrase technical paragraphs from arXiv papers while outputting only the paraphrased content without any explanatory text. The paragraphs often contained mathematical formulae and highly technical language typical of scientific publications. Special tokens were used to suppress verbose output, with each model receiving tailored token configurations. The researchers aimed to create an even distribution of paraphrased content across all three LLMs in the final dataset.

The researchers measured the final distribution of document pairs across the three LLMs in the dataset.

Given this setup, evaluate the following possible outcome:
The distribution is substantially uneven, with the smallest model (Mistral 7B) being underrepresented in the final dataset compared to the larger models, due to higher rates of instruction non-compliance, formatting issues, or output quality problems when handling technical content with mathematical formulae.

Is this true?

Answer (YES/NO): YES